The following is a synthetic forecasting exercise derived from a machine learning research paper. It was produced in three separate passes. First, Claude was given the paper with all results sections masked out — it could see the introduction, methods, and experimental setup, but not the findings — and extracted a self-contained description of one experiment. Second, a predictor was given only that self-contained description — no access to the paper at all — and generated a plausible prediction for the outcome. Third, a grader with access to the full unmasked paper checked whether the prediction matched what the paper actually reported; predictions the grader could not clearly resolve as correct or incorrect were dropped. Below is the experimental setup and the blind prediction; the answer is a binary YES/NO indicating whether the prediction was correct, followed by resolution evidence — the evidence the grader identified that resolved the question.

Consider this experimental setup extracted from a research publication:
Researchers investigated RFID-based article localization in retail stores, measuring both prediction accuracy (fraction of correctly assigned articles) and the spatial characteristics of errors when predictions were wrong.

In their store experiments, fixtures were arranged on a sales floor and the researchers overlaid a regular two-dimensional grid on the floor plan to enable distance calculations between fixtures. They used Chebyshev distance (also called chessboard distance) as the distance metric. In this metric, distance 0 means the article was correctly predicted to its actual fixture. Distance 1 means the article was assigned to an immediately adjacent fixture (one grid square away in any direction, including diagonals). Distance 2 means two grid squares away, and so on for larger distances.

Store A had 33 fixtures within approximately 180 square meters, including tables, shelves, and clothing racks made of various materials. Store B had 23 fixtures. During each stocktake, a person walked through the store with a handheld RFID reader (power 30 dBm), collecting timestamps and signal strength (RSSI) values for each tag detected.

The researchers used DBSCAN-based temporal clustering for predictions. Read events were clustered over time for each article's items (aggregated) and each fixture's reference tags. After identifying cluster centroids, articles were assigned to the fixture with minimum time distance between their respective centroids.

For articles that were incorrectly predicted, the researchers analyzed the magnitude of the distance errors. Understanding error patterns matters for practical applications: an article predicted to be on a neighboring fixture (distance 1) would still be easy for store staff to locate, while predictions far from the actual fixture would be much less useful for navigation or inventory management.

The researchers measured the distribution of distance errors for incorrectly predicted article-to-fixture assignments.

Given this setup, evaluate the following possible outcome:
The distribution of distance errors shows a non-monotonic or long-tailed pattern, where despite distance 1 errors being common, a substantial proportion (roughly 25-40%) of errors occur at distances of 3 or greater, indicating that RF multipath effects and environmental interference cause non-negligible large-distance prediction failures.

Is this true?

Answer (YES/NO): NO